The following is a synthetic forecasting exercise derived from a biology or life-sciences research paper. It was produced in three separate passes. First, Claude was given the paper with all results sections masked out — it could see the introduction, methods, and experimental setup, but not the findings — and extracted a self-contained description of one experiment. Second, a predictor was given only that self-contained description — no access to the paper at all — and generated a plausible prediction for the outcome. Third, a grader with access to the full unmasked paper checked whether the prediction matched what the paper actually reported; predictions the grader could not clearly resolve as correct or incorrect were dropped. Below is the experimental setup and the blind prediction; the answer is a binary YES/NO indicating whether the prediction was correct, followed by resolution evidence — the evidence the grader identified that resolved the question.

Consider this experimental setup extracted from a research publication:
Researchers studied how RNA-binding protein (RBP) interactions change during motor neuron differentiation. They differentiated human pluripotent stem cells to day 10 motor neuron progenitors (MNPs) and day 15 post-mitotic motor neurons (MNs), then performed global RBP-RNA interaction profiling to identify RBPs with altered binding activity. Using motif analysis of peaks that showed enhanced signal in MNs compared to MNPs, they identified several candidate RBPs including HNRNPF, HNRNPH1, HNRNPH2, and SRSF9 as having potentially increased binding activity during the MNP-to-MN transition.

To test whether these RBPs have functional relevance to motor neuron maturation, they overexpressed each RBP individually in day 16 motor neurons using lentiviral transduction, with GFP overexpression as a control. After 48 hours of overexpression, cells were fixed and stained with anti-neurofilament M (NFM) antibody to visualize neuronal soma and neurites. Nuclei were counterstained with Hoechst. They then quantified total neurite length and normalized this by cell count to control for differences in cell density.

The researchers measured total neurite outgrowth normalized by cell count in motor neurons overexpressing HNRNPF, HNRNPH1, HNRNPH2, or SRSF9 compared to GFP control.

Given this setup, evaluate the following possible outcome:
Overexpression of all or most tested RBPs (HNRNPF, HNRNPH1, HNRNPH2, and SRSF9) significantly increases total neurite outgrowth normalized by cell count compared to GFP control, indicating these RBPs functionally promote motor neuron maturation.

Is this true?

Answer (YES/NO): NO